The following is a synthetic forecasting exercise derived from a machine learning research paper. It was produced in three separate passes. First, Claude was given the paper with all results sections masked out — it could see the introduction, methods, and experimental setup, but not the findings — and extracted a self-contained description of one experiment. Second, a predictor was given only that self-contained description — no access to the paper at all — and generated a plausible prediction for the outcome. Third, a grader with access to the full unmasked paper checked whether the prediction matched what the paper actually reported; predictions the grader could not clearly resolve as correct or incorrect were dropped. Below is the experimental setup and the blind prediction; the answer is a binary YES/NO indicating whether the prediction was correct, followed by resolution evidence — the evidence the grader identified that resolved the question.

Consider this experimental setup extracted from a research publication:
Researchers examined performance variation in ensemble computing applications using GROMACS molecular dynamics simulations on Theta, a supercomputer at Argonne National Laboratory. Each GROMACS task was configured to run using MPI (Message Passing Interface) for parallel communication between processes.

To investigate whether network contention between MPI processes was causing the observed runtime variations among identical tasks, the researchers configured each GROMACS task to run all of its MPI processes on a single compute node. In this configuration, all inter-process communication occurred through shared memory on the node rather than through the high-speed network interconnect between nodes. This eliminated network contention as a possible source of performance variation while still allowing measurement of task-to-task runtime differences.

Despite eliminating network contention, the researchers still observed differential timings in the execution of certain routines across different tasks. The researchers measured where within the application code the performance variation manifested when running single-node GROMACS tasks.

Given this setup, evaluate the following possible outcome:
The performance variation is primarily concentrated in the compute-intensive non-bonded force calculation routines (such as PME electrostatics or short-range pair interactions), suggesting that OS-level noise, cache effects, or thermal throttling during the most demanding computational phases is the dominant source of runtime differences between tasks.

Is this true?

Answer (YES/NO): NO